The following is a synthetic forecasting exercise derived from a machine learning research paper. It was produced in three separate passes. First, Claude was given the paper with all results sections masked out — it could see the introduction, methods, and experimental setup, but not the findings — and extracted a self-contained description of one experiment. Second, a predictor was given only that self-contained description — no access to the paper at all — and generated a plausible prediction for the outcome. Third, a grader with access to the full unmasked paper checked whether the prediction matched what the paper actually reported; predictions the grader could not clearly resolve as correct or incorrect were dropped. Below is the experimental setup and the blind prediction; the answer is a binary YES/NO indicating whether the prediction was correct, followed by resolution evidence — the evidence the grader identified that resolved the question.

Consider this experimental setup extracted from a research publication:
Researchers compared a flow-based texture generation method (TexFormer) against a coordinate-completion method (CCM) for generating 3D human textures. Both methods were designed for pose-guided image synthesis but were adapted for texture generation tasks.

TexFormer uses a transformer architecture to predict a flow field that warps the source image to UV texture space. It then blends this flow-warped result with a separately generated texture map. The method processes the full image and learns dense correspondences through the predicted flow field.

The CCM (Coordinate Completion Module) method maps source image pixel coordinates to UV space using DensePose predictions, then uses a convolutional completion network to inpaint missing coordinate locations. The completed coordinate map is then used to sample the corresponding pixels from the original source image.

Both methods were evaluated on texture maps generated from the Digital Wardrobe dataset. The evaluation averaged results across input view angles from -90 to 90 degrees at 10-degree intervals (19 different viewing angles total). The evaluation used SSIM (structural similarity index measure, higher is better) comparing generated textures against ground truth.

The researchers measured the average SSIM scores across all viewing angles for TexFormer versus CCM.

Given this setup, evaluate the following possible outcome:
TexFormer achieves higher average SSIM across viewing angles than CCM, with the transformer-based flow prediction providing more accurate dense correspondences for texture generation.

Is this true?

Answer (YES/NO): NO